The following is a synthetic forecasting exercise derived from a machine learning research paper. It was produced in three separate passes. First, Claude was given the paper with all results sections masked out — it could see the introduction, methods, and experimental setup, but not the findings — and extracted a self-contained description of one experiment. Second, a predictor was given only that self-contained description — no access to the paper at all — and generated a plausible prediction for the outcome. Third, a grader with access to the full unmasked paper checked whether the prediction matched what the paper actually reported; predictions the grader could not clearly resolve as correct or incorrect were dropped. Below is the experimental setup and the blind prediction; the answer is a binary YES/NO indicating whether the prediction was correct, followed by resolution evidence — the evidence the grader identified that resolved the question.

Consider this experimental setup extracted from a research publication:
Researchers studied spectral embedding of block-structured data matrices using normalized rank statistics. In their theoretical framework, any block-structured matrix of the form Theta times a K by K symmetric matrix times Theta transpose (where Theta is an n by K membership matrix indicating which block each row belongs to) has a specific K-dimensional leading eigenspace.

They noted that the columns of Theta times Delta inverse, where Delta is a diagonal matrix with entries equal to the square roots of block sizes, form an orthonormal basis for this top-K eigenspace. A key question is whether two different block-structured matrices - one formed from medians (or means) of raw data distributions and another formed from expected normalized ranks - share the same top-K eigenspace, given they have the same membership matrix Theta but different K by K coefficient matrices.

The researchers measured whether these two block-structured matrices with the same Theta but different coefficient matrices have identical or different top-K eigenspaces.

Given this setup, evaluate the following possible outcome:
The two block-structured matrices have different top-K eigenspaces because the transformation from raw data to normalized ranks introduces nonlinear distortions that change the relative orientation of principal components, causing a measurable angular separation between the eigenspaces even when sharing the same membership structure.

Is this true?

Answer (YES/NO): NO